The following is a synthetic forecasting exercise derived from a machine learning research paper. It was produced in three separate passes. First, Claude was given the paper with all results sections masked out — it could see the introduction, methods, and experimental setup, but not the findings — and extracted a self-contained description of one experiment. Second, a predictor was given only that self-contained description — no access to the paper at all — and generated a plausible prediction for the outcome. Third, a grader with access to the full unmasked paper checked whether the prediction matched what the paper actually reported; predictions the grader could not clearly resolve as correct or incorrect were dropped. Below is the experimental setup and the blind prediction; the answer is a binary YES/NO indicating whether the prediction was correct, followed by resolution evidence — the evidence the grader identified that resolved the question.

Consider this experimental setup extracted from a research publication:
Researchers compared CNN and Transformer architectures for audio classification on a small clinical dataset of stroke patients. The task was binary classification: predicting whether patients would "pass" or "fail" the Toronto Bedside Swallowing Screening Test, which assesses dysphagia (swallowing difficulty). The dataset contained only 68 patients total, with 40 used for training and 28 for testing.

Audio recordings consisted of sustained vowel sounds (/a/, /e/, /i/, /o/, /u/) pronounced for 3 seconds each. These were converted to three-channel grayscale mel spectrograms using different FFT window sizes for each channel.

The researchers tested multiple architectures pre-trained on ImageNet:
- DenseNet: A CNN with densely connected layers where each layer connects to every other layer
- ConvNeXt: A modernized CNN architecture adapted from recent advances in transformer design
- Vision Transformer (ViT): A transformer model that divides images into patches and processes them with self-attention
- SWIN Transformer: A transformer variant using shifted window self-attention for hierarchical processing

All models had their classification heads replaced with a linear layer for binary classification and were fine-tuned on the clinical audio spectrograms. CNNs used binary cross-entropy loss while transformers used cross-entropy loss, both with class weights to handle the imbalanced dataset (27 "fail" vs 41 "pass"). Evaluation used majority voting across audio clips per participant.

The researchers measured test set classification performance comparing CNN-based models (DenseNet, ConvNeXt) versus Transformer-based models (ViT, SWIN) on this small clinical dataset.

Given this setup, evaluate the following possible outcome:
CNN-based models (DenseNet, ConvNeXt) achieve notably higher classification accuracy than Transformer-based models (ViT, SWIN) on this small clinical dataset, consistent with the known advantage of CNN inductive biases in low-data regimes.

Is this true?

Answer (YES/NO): NO